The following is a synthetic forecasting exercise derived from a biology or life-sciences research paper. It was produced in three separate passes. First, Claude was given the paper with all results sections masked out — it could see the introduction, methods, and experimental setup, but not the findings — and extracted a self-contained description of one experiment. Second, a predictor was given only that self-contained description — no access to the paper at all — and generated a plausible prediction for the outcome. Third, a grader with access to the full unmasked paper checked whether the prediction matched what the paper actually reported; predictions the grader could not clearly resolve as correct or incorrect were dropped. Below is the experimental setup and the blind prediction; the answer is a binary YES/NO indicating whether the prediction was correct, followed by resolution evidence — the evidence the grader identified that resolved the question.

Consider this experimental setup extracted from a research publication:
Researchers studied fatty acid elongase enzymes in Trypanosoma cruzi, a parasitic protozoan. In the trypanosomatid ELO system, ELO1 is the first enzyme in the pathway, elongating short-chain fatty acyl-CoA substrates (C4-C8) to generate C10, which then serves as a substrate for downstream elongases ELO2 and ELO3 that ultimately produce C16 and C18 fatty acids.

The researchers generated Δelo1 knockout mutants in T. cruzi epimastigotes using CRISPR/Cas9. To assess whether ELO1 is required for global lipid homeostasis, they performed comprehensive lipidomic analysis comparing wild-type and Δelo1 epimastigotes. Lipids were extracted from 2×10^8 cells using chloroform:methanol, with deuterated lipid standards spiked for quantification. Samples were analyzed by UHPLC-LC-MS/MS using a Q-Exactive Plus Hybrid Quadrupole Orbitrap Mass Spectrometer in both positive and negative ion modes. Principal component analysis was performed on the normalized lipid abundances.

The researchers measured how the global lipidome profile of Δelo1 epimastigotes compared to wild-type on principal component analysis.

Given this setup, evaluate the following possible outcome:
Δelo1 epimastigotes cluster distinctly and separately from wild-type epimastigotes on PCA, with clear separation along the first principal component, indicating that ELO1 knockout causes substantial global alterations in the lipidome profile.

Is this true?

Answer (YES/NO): NO